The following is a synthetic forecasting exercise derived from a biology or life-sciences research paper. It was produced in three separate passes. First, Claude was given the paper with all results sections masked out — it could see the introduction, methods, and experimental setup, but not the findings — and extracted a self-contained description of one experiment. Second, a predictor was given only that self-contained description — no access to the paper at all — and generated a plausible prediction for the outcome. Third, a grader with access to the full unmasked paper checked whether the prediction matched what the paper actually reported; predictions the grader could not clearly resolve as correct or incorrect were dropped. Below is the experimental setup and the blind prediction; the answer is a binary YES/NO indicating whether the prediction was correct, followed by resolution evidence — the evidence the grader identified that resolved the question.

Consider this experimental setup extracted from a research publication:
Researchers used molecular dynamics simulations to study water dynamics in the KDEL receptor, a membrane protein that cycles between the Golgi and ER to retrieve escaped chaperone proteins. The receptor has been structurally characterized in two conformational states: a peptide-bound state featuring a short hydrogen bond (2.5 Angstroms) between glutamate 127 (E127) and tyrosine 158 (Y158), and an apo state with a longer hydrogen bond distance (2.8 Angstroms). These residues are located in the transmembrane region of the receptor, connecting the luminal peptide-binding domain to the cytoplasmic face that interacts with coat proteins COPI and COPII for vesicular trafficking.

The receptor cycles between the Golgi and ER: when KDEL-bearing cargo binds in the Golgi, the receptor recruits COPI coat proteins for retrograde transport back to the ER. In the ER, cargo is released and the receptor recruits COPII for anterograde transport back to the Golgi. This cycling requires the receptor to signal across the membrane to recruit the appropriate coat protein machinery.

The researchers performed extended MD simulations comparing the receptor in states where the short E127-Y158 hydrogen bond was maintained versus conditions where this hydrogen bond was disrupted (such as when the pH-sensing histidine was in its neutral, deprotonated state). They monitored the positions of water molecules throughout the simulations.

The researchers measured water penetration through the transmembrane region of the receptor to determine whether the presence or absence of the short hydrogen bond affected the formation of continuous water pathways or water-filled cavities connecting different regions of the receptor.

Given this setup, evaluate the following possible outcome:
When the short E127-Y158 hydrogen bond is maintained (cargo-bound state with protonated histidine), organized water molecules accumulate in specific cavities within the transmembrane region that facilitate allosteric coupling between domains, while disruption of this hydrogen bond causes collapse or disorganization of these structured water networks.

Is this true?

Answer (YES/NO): NO